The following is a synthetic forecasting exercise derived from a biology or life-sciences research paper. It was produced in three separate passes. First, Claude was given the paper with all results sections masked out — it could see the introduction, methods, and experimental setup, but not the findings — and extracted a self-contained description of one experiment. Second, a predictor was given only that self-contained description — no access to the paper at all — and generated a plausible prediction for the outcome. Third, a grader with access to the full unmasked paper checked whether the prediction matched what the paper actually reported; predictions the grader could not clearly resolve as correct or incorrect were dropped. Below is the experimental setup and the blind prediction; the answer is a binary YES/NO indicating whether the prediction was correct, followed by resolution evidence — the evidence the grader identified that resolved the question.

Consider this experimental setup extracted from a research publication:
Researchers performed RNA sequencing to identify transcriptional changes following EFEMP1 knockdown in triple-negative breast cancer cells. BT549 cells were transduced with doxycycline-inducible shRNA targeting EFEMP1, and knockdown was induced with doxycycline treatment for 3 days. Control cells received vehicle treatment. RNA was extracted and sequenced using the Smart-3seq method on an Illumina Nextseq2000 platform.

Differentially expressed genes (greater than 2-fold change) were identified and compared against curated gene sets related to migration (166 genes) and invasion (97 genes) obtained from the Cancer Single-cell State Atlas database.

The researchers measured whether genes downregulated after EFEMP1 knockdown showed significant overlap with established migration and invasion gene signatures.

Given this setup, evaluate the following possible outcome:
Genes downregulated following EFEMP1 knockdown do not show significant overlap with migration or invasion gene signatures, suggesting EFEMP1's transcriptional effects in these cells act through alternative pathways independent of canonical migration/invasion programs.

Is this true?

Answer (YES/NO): NO